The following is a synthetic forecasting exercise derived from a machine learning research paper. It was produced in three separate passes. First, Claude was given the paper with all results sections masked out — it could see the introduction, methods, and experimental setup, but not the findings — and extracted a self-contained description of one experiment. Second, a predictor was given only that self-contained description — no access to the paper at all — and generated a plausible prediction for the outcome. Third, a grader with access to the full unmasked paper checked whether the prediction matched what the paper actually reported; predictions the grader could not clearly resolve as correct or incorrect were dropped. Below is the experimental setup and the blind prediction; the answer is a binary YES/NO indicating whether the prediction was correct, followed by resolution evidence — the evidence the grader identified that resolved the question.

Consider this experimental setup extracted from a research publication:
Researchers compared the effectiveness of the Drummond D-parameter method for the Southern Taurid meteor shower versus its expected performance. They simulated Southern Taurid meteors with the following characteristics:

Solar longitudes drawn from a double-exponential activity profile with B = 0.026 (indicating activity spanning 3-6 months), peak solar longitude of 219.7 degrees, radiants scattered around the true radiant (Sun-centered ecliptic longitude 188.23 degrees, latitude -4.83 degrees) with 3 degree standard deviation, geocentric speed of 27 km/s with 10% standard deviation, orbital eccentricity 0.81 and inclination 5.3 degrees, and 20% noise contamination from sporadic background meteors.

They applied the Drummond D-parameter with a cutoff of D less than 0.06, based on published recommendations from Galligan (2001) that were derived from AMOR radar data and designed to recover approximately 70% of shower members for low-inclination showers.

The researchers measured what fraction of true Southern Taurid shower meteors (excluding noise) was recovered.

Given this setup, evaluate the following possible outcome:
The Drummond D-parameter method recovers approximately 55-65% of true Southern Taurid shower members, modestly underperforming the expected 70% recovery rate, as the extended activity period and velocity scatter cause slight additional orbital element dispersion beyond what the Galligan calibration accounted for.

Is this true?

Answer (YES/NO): NO